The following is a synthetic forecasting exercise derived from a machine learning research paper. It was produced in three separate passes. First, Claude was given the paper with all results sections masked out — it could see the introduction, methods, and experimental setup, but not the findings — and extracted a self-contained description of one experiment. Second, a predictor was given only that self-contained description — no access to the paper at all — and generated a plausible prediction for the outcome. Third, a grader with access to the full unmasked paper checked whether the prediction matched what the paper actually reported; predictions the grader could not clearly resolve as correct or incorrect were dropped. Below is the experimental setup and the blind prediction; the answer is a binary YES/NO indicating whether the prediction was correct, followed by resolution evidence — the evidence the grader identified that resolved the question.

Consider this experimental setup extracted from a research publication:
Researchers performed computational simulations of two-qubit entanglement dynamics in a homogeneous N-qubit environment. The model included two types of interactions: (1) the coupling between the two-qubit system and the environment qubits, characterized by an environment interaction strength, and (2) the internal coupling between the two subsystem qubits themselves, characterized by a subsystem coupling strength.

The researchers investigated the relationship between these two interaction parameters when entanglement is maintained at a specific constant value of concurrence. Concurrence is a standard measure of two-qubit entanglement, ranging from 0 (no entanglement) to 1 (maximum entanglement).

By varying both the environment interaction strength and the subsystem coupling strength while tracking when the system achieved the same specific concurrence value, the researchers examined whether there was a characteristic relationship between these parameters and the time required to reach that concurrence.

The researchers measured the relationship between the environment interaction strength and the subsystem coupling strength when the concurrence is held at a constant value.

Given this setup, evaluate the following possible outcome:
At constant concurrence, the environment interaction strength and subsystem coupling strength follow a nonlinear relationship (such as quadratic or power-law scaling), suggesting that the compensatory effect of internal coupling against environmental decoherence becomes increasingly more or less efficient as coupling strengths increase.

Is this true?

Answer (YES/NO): NO